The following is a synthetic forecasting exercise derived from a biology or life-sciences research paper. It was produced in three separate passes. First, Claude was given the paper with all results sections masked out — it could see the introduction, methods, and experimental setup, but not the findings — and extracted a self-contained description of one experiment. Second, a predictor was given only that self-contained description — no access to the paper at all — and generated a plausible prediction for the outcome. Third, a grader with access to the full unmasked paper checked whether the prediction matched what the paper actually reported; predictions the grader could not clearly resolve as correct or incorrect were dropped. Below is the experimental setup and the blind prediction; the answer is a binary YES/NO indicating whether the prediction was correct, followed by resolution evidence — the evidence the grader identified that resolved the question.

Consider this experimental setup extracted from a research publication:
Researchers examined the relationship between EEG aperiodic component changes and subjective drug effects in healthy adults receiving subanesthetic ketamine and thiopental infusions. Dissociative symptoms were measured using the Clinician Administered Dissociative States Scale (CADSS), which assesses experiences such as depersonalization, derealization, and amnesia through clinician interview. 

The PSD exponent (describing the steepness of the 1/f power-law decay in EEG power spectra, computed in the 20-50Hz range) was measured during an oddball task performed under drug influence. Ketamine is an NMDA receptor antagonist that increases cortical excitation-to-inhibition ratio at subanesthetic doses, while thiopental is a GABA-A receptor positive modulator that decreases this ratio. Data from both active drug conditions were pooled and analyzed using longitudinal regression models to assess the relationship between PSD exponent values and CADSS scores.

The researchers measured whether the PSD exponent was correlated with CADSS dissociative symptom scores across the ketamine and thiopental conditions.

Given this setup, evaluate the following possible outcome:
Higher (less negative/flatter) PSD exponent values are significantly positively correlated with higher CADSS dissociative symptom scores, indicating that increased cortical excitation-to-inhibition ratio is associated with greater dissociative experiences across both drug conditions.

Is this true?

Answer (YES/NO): NO